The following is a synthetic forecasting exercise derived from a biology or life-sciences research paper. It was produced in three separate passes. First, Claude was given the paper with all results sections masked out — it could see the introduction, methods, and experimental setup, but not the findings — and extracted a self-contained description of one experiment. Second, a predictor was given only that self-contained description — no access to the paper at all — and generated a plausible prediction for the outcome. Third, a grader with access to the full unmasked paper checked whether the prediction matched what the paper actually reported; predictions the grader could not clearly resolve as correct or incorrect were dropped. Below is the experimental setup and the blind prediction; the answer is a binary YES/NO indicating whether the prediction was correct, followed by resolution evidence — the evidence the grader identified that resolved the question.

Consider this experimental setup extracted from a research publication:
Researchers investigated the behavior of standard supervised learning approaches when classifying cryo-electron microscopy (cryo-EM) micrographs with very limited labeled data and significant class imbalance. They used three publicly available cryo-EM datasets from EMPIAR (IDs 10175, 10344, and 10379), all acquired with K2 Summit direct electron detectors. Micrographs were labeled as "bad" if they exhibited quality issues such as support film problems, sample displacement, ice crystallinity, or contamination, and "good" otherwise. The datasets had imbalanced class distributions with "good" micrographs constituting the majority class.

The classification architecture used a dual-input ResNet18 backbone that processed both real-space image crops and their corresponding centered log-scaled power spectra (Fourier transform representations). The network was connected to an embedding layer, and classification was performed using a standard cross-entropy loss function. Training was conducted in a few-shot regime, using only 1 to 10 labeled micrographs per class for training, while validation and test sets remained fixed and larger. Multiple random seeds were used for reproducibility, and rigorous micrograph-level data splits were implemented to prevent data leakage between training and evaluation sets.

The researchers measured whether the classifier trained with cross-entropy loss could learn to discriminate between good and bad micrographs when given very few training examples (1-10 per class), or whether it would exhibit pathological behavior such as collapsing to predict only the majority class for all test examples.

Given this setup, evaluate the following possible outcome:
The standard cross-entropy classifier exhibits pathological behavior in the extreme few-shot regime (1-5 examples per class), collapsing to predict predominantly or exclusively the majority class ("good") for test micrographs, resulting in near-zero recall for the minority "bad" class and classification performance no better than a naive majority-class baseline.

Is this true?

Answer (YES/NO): YES